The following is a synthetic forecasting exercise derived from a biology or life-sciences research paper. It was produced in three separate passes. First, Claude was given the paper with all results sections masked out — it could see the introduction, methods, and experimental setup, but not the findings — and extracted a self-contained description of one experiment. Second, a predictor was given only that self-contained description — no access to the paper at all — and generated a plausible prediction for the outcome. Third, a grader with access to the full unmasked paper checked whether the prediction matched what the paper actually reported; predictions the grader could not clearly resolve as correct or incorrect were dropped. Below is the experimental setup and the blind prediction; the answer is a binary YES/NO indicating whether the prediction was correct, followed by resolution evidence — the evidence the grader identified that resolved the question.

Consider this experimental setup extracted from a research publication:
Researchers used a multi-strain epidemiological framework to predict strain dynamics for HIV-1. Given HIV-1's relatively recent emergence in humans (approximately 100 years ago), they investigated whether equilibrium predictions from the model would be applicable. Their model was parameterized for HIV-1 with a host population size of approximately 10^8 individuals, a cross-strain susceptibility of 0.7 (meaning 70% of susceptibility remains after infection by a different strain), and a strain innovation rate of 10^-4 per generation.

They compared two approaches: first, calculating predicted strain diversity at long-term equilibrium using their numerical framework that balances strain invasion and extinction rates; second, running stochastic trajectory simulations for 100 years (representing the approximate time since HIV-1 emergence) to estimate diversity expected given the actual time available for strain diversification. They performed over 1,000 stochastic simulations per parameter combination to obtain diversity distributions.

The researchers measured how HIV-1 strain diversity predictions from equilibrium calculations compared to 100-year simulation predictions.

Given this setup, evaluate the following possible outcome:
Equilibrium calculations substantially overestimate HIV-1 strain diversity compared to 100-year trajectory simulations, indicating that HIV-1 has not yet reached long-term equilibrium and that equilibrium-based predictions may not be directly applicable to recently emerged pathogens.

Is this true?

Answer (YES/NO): YES